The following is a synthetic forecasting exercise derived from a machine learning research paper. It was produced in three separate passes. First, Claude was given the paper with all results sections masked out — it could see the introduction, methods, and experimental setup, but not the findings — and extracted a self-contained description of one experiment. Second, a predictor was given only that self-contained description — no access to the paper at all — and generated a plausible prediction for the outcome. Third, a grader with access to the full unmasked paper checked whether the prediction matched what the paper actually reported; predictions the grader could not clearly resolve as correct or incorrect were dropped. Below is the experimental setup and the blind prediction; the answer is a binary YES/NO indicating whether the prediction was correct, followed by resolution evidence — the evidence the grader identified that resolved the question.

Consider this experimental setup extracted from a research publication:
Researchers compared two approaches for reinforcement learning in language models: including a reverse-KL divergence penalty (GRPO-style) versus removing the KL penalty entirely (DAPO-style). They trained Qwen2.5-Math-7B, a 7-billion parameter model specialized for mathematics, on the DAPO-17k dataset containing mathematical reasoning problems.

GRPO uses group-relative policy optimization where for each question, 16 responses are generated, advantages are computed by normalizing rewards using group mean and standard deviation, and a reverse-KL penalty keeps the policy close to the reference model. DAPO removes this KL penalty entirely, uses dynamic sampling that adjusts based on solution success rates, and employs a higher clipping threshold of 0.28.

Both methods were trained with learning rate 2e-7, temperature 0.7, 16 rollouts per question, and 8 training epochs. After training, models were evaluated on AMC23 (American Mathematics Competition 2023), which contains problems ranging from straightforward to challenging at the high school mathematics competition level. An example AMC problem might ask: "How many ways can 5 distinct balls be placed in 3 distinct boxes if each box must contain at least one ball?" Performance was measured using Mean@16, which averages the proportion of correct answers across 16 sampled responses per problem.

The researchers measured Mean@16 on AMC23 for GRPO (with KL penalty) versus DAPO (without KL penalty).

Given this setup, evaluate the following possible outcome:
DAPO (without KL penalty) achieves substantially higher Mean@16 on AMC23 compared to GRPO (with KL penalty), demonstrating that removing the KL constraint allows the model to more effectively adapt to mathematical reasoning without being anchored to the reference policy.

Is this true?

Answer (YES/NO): NO